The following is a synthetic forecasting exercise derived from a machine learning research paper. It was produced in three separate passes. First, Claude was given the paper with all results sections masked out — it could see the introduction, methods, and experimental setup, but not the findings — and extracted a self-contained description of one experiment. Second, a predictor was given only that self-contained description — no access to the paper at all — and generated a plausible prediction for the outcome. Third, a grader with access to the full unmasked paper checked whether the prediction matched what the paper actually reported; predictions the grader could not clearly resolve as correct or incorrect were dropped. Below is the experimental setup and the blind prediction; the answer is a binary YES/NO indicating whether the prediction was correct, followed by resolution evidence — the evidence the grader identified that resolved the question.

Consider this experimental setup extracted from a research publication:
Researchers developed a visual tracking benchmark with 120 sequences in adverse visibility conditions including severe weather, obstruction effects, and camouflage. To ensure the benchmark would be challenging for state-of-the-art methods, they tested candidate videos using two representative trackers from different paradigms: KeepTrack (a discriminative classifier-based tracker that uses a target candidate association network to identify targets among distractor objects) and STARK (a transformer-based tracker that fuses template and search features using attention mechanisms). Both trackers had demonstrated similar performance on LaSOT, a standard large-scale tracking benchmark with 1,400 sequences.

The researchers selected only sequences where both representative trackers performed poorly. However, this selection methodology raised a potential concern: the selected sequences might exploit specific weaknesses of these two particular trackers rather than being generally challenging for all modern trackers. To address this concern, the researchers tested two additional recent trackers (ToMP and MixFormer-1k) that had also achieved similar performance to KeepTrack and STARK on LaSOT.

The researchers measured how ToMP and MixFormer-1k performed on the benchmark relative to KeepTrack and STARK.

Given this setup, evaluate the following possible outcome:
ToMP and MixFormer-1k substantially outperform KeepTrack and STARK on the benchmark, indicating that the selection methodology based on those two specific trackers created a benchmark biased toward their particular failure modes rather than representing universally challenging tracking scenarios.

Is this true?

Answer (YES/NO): NO